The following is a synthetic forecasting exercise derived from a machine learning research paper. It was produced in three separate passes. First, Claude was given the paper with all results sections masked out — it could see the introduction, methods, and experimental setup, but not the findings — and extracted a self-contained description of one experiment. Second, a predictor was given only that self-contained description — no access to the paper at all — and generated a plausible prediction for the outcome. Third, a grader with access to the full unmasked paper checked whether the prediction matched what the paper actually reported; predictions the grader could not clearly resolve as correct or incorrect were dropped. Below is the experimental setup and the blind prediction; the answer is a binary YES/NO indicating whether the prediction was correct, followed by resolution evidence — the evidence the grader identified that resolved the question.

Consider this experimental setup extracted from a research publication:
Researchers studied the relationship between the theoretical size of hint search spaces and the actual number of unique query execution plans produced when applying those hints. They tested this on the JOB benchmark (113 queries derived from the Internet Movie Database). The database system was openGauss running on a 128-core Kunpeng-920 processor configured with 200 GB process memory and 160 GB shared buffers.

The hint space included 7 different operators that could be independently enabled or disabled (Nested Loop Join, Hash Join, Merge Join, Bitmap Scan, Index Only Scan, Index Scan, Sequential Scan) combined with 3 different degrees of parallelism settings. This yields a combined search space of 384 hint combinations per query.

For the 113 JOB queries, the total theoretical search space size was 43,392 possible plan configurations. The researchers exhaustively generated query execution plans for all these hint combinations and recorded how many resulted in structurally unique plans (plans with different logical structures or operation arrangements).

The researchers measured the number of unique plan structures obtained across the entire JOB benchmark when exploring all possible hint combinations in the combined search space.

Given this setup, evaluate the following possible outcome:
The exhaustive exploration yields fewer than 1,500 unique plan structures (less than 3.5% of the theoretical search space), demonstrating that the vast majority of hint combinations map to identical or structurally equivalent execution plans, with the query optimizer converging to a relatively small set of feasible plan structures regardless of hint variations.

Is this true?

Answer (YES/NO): NO